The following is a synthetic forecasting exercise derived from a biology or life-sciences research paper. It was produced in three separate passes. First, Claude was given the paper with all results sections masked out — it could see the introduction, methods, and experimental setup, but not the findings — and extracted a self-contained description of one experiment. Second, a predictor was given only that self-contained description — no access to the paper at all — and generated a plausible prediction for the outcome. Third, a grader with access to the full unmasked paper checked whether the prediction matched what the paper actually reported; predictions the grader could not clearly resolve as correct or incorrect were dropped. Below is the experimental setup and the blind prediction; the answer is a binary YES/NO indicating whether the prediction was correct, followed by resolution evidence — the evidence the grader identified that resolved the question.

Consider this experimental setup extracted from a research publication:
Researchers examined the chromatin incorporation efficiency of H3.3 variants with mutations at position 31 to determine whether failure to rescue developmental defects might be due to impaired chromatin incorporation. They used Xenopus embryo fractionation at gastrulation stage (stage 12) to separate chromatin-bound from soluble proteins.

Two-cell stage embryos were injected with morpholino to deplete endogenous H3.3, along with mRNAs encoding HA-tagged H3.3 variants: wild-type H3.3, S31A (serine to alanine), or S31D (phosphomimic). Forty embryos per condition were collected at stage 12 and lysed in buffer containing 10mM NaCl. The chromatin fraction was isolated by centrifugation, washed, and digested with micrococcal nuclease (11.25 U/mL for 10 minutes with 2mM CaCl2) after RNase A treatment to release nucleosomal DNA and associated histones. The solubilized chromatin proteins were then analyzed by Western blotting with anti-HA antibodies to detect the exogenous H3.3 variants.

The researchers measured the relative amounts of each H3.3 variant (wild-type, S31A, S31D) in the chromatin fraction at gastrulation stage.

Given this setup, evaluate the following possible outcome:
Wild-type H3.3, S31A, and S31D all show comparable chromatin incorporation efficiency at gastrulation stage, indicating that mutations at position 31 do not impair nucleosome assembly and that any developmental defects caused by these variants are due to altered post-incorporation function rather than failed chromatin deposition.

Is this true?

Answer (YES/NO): YES